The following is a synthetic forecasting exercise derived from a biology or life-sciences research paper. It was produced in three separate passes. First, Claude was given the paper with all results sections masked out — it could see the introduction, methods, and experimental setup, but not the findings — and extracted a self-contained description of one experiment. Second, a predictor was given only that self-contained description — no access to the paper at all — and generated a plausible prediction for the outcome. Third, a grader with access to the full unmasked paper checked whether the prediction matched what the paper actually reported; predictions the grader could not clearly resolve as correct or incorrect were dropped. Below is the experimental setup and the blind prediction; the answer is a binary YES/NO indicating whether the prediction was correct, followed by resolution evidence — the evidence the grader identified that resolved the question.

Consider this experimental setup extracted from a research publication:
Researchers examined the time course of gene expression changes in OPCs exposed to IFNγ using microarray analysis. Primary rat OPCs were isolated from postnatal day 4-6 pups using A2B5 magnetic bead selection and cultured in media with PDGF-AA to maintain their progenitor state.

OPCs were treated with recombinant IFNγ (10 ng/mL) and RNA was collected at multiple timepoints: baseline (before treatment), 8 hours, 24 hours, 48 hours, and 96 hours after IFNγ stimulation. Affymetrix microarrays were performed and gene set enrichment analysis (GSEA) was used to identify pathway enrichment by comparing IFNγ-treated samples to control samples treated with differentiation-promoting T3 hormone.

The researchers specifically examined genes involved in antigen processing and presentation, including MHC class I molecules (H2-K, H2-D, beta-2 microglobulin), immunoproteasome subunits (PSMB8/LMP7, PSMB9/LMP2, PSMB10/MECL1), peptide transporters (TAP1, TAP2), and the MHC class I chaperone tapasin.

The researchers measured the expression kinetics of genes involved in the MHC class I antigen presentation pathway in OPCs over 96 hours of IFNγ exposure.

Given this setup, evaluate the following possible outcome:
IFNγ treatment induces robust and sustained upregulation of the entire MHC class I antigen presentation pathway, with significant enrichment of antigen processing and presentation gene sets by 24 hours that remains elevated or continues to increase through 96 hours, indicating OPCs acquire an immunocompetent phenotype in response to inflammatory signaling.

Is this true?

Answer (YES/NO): YES